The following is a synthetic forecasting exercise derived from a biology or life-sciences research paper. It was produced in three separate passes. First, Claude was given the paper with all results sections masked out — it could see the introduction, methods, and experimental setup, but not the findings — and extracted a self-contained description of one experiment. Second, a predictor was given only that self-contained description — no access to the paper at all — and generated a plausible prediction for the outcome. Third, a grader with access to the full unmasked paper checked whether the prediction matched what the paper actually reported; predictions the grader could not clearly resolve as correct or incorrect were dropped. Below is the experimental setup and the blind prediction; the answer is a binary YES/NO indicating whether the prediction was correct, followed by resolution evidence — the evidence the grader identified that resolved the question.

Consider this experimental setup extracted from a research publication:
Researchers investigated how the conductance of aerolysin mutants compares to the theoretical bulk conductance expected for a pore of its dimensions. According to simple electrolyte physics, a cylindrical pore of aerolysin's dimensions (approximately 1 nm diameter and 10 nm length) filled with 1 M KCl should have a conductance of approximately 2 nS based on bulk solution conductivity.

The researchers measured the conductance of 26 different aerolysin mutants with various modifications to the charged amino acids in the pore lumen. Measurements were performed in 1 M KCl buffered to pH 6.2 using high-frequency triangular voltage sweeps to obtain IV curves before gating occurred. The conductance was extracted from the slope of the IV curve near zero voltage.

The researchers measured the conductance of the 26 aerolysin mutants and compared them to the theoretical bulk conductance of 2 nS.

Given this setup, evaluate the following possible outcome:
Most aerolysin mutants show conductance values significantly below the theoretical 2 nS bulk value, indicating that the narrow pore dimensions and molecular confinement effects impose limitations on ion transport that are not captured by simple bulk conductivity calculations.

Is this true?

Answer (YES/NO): YES